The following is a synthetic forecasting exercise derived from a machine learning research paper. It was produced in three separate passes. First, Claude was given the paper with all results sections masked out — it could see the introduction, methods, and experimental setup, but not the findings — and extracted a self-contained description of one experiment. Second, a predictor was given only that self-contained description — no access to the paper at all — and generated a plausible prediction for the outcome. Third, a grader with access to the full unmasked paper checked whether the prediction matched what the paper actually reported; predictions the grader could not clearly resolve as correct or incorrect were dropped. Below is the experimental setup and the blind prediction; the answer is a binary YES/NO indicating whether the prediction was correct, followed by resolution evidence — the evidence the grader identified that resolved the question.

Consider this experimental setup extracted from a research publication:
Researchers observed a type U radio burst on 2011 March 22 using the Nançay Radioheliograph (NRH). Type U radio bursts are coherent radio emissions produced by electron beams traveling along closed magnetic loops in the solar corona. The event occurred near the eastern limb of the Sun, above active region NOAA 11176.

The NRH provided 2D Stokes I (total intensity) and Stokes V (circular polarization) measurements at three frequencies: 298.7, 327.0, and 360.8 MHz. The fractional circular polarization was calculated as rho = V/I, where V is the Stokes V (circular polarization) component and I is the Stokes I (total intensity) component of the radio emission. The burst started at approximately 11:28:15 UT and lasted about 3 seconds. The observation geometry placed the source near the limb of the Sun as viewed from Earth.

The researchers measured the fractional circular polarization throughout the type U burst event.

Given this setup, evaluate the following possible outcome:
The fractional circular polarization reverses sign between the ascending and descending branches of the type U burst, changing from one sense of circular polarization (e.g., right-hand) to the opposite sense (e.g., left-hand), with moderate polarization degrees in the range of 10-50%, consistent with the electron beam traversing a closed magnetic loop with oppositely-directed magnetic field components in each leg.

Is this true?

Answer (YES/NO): NO